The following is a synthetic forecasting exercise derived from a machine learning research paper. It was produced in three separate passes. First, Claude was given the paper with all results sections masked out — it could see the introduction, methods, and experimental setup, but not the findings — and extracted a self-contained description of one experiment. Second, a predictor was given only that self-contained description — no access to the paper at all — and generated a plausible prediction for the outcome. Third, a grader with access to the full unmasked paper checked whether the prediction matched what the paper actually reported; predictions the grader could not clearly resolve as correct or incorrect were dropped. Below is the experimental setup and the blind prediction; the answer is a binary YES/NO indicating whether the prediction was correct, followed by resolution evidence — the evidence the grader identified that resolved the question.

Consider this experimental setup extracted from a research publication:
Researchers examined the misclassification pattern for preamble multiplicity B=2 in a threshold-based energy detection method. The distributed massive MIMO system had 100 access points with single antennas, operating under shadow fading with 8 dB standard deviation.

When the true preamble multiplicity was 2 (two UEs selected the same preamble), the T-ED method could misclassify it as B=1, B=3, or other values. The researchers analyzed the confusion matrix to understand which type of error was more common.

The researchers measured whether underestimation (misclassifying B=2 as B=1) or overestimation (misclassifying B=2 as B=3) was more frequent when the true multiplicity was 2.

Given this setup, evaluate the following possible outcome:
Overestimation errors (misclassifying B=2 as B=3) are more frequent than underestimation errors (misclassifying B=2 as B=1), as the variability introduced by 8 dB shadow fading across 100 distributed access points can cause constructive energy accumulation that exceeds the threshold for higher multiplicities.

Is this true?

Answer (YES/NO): NO